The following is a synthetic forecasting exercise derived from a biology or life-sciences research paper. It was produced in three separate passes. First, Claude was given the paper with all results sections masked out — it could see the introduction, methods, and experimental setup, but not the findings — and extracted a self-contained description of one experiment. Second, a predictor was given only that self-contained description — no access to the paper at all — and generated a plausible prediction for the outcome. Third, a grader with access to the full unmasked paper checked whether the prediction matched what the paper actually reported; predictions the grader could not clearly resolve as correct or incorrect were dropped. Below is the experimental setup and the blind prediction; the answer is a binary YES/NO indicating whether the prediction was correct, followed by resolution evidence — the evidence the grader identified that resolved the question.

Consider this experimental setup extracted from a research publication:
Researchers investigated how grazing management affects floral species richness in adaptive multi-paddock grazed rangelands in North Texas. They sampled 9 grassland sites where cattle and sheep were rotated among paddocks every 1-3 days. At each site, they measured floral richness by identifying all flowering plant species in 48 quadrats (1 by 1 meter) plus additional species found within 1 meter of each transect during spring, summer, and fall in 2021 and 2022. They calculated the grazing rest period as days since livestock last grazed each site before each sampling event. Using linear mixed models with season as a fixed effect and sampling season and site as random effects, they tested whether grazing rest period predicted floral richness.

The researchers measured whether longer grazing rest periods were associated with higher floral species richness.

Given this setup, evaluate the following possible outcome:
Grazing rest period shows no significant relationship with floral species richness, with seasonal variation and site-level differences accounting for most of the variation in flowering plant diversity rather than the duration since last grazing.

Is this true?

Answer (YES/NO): NO